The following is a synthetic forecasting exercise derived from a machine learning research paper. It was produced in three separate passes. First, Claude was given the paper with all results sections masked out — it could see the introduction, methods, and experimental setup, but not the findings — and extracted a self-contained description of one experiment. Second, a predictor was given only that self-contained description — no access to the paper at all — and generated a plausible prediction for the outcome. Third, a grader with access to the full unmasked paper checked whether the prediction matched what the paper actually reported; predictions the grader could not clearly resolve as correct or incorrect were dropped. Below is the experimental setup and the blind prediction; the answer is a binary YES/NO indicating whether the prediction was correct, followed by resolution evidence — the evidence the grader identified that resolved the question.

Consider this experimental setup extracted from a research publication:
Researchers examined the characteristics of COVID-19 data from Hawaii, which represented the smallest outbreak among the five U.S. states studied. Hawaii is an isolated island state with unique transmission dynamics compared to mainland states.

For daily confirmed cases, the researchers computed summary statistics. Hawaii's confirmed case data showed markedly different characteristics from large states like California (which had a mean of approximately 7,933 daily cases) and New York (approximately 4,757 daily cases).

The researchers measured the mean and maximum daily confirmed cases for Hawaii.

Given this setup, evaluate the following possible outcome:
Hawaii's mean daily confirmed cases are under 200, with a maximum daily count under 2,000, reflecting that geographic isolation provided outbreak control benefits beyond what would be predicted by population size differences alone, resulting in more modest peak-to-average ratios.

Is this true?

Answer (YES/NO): YES